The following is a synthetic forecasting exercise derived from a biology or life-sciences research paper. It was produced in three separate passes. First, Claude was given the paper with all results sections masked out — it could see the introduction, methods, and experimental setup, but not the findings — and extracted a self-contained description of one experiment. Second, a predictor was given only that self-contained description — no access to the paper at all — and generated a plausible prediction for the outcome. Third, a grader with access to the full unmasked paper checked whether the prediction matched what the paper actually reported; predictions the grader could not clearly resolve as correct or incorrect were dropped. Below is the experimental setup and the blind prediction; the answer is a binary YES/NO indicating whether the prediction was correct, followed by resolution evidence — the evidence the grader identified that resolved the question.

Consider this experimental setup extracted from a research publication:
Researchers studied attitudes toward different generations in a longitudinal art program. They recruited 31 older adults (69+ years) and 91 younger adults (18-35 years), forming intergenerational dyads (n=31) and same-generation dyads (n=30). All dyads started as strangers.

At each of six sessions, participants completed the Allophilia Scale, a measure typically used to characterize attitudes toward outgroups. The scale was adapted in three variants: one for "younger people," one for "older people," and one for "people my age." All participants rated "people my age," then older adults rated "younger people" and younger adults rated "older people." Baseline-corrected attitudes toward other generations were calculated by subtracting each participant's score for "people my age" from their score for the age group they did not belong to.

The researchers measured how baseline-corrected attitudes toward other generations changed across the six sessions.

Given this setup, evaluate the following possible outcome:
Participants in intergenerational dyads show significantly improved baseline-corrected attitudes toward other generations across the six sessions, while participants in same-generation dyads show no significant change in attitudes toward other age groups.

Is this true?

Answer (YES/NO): NO